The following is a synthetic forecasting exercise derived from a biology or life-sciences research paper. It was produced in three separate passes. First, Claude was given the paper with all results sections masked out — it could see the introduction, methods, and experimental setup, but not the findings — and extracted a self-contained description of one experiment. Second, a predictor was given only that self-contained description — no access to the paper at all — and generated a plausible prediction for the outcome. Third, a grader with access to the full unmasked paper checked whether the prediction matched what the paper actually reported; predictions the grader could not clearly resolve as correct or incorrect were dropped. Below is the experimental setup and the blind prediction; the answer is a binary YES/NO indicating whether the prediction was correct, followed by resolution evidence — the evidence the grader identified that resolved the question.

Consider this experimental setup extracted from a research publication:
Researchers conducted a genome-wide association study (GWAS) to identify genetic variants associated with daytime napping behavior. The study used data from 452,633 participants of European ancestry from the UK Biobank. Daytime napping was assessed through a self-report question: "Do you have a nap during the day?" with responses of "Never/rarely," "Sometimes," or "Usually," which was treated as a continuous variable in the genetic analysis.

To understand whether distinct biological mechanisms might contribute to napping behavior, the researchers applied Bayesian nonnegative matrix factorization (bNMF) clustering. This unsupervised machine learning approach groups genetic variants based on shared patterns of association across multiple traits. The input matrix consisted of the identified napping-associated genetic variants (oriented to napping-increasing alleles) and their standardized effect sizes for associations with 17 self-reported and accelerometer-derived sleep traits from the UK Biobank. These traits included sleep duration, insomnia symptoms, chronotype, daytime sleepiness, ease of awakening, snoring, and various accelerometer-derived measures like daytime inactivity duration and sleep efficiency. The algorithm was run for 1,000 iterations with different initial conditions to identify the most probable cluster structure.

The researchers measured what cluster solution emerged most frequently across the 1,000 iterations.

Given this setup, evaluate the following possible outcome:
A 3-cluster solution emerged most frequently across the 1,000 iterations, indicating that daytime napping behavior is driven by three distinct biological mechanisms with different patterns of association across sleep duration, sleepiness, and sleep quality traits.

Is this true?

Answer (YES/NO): YES